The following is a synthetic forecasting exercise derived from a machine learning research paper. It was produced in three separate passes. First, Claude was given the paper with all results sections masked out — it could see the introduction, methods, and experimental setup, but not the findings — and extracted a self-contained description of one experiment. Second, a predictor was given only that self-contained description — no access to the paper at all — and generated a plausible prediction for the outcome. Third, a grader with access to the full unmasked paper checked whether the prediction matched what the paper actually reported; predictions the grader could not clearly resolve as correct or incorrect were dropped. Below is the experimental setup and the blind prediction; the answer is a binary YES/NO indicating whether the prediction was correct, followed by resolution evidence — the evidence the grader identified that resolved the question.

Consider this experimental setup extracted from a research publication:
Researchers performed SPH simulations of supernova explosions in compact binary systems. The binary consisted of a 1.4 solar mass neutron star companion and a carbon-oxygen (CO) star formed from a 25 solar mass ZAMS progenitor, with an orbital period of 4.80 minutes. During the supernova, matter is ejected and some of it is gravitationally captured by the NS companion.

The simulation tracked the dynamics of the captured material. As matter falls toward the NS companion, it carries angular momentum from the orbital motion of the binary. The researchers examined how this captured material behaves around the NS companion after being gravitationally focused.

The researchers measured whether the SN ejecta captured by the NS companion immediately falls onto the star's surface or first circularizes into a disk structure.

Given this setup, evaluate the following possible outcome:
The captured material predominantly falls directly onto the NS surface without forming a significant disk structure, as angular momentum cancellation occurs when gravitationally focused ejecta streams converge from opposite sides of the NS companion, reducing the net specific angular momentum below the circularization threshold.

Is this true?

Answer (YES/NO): NO